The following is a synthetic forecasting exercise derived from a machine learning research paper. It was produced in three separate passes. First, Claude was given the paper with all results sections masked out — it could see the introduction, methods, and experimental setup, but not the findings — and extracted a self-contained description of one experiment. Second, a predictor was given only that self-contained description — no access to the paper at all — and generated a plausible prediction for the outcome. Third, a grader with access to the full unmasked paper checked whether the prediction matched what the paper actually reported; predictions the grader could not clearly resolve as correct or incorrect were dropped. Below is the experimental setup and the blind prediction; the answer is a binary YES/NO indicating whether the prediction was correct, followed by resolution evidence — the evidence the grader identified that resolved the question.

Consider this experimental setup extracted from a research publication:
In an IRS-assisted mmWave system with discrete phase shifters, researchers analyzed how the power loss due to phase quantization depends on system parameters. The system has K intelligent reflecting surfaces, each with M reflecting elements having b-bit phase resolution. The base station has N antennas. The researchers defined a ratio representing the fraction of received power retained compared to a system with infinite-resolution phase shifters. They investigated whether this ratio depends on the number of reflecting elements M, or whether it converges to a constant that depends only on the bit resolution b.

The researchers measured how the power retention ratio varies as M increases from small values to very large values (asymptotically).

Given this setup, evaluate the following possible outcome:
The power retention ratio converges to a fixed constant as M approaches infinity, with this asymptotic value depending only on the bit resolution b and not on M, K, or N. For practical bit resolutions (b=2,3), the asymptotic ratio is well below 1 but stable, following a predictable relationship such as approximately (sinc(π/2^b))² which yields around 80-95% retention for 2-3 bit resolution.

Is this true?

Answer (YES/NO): YES